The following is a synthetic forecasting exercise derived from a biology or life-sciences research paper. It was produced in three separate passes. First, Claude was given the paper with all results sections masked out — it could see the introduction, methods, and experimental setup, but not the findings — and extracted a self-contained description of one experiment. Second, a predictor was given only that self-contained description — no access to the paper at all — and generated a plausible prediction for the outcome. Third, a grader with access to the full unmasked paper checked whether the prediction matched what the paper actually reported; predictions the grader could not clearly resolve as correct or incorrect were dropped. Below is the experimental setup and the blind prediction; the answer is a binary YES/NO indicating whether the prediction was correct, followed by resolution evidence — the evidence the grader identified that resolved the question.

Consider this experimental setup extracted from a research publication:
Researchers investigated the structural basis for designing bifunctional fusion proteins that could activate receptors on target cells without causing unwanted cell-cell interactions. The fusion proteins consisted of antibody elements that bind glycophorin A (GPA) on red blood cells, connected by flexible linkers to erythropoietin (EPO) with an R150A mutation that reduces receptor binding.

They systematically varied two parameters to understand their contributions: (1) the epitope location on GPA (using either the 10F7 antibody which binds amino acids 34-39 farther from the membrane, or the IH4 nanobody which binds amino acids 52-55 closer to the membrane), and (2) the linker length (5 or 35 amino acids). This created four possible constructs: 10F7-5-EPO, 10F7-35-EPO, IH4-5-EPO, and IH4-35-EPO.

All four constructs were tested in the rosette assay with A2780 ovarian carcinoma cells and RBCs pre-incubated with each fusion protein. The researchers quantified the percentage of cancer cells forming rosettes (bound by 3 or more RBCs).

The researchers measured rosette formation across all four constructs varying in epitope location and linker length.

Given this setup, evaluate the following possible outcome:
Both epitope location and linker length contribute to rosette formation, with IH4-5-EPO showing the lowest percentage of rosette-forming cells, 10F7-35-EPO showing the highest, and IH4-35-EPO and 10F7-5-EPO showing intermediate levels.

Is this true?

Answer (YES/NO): NO